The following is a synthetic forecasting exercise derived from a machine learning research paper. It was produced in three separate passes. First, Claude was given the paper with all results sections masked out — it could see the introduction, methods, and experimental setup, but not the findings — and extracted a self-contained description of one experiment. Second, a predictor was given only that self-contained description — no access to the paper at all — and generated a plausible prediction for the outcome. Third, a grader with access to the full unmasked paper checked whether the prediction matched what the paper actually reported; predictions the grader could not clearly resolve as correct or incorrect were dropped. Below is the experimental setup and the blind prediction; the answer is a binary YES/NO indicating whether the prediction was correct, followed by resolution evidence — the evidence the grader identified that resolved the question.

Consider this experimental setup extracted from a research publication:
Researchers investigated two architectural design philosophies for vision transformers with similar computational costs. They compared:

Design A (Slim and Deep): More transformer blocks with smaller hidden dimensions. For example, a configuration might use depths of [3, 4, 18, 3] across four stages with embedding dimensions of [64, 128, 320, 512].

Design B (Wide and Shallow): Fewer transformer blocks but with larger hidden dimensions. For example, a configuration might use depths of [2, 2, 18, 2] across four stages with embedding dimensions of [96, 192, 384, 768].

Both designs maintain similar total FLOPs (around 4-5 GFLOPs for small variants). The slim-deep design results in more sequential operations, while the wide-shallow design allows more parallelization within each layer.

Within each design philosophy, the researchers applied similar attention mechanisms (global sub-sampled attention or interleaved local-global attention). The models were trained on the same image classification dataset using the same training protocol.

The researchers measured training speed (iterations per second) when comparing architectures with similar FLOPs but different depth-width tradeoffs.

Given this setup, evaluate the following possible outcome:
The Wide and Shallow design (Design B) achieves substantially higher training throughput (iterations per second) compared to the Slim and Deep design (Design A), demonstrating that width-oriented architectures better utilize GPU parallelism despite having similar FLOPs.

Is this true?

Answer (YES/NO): YES